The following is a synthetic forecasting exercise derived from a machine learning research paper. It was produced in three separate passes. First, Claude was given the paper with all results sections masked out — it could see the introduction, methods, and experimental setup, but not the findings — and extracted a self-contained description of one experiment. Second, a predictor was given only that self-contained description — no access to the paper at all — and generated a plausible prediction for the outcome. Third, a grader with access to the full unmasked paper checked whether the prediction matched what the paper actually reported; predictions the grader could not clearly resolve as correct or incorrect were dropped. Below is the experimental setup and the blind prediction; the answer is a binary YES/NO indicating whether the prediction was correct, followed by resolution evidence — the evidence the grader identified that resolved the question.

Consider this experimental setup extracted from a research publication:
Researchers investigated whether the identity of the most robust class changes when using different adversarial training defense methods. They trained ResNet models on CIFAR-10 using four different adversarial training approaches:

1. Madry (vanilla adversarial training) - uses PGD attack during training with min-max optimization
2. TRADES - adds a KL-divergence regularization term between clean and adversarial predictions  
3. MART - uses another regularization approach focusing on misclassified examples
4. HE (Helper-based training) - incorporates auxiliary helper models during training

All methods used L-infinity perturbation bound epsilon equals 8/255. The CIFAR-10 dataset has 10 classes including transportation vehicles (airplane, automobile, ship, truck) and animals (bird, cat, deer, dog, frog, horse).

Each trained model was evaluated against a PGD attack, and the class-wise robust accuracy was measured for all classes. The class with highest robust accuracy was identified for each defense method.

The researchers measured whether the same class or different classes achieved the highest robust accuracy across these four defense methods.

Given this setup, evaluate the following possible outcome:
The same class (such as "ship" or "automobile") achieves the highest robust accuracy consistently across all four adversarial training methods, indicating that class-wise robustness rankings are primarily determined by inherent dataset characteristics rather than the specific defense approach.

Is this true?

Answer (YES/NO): YES